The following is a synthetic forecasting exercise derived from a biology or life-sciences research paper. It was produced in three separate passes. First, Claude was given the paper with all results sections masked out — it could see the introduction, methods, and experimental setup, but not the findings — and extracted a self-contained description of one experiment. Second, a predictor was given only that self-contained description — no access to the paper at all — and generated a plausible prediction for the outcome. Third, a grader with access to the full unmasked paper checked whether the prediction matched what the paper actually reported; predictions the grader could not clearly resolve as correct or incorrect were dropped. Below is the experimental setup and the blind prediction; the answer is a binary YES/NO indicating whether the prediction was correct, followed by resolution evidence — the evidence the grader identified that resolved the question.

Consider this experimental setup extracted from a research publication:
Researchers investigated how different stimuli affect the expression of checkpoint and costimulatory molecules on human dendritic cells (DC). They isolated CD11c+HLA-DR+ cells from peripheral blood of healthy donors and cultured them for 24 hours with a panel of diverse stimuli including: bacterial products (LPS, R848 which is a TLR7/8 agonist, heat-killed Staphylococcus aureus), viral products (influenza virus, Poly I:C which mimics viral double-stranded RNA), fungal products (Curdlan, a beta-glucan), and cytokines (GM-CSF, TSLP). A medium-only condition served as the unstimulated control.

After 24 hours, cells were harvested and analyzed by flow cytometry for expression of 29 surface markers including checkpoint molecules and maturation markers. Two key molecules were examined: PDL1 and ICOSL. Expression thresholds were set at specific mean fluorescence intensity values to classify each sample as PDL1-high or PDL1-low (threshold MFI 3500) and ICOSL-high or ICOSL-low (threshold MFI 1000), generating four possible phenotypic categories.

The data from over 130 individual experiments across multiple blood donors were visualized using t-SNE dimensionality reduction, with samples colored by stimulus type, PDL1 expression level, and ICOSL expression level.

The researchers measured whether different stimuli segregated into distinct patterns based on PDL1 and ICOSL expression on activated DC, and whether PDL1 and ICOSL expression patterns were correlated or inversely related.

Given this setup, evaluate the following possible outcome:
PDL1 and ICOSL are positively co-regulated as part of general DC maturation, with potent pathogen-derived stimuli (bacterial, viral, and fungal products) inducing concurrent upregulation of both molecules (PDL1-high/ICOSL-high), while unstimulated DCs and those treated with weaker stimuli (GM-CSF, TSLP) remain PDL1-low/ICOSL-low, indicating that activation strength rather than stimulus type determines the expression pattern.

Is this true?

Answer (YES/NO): NO